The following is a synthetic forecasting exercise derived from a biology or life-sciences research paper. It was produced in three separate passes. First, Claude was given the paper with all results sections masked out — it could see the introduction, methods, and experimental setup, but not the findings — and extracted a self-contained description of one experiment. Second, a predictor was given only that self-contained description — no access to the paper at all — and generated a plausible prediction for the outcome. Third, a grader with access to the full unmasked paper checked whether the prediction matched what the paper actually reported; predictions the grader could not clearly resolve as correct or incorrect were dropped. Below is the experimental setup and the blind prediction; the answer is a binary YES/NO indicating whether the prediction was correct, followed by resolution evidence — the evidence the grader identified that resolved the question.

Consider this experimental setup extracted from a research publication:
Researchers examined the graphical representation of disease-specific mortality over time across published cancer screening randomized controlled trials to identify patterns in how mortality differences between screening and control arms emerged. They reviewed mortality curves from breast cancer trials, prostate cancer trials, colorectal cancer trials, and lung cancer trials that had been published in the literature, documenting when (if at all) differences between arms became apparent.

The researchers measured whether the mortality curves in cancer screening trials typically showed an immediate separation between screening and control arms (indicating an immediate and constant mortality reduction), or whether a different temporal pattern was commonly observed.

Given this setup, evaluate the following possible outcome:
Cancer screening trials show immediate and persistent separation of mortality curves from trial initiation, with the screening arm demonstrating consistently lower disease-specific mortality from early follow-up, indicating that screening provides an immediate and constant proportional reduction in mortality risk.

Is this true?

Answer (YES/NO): NO